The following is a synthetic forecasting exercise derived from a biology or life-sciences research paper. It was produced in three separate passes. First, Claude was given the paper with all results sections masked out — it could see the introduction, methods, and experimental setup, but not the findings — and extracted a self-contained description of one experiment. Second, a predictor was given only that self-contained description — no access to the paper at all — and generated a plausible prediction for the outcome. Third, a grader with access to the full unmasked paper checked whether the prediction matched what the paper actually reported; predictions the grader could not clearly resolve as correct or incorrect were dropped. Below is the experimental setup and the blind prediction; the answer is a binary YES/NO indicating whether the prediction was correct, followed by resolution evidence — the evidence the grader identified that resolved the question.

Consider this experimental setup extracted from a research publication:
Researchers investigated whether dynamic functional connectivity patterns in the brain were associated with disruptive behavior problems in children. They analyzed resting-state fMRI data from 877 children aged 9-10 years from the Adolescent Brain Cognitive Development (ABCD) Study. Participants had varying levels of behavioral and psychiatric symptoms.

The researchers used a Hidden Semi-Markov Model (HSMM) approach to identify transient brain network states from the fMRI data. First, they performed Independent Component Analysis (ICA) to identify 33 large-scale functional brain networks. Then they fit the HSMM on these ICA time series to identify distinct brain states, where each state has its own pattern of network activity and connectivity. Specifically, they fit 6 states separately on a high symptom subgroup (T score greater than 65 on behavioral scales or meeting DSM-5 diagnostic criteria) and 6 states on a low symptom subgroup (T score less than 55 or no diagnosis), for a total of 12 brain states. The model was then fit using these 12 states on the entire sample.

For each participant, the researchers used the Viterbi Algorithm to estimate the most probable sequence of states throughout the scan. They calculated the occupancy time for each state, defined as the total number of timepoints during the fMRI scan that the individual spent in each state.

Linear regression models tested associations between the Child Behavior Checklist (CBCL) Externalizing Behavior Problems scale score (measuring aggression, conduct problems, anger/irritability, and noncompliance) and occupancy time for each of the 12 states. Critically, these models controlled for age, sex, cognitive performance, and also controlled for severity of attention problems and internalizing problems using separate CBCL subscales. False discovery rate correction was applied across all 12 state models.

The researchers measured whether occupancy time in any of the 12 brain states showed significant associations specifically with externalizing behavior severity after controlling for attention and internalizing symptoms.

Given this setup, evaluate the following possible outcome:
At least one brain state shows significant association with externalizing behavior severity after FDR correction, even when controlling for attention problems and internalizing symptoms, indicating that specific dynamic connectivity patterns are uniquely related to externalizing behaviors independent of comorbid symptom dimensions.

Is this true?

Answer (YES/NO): YES